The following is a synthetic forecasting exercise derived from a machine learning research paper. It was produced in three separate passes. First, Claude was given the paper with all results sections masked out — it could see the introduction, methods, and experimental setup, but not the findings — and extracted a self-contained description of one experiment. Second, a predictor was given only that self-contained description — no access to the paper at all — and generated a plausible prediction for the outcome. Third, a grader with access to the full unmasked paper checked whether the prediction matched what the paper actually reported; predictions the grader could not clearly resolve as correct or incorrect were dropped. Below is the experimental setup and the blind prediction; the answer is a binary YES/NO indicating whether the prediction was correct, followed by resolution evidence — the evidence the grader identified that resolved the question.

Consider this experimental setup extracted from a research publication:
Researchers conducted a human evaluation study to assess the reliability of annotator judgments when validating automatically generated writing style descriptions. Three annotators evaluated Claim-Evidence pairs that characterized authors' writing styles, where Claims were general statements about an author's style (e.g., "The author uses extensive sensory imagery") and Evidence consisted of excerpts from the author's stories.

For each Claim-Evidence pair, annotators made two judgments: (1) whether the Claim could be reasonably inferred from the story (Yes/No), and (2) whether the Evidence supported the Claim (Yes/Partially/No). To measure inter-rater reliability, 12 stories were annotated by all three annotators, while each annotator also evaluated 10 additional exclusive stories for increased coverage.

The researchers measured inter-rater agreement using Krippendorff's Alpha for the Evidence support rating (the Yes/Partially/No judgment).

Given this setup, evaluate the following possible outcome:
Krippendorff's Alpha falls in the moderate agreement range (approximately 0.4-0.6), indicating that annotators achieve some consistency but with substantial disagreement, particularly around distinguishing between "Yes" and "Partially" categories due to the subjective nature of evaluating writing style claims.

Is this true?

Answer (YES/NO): YES